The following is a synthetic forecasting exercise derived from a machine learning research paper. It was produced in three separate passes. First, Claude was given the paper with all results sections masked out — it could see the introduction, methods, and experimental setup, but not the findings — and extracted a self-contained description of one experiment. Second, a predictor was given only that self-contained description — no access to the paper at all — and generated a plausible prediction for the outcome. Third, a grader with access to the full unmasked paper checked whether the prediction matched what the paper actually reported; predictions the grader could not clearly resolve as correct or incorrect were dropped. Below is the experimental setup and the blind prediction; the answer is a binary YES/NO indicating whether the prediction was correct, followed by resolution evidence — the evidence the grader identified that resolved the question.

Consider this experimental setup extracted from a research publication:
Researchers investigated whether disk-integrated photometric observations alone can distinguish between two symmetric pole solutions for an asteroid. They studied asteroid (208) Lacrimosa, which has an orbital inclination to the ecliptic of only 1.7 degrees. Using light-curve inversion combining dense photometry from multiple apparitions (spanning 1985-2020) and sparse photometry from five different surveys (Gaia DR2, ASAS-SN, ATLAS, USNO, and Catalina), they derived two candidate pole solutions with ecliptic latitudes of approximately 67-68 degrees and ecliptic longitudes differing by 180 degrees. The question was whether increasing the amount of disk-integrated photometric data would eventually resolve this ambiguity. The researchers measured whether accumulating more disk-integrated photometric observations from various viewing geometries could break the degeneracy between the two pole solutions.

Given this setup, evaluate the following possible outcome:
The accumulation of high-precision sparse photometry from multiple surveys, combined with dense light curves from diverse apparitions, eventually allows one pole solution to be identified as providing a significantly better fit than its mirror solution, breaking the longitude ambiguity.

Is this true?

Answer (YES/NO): NO